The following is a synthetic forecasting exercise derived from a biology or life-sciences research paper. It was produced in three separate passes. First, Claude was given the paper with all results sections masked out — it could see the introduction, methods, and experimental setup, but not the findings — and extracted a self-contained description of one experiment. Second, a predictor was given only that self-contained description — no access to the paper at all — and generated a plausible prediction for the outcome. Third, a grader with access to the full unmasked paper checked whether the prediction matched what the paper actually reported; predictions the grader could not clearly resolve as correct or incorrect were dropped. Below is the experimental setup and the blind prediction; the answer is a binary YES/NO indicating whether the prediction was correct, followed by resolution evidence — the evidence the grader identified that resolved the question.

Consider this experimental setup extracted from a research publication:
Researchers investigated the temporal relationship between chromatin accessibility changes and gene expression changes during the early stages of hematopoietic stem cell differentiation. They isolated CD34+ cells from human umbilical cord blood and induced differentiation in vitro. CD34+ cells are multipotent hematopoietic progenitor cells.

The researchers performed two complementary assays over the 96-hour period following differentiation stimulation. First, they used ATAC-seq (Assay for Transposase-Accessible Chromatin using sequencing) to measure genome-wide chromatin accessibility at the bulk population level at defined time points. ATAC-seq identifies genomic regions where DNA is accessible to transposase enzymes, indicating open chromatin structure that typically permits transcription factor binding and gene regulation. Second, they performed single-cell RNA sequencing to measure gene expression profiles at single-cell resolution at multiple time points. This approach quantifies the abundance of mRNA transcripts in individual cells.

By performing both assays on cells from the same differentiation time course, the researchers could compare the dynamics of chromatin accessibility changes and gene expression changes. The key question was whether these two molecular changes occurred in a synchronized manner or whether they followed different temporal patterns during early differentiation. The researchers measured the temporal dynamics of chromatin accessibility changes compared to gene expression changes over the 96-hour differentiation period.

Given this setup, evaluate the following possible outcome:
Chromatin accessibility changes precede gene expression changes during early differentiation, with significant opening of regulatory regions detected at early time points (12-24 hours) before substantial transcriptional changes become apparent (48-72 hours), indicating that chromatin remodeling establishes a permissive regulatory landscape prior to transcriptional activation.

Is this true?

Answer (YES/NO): NO